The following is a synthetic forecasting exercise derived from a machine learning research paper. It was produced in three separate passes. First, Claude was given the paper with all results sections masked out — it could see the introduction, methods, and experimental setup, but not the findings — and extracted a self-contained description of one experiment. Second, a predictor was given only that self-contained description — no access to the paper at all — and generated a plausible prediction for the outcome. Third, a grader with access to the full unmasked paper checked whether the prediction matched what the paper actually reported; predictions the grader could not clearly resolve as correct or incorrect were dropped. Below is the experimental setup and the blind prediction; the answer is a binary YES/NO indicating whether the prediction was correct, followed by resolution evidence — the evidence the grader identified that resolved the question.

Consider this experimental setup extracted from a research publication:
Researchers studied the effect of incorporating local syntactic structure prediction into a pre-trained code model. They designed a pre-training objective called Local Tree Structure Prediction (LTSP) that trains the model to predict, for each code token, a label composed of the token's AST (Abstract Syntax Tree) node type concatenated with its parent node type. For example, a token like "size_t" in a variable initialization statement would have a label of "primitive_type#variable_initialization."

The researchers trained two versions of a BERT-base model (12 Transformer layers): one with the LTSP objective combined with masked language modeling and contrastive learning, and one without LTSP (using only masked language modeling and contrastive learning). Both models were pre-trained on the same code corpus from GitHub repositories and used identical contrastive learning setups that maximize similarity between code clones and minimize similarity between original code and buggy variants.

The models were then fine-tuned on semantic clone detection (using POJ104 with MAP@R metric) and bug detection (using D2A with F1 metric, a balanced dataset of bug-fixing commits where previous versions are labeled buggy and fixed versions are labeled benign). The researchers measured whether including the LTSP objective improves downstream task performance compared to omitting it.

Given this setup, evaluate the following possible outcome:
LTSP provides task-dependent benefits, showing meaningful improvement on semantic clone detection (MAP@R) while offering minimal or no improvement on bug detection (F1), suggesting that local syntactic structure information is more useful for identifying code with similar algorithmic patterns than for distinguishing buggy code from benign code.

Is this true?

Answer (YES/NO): NO